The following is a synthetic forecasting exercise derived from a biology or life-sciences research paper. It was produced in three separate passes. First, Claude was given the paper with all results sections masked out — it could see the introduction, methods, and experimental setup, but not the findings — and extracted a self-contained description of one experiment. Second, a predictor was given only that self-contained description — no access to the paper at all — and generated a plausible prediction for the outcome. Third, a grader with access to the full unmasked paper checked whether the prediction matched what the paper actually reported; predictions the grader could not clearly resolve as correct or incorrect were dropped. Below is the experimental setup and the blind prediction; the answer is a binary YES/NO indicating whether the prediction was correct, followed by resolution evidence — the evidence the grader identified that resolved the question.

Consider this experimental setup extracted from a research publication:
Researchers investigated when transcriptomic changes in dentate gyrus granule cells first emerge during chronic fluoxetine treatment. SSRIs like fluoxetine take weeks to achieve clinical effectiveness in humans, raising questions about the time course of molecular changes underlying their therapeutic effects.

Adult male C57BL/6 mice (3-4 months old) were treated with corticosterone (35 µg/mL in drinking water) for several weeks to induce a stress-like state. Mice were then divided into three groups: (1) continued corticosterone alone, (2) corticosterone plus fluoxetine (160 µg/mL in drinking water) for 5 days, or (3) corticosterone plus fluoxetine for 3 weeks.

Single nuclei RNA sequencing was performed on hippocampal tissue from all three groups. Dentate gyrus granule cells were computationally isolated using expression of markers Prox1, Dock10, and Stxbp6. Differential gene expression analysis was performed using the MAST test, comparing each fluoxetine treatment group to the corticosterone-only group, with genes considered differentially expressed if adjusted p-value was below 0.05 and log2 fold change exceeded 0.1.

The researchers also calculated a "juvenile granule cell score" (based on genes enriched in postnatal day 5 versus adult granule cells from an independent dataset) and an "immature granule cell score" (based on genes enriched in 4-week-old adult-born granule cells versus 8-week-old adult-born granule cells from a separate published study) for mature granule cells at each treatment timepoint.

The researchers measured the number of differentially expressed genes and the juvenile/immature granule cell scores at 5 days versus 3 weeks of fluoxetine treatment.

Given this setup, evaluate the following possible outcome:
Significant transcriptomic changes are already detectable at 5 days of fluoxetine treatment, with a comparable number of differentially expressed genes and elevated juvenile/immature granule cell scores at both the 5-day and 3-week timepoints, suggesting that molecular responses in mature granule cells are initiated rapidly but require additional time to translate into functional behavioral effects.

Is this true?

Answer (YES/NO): NO